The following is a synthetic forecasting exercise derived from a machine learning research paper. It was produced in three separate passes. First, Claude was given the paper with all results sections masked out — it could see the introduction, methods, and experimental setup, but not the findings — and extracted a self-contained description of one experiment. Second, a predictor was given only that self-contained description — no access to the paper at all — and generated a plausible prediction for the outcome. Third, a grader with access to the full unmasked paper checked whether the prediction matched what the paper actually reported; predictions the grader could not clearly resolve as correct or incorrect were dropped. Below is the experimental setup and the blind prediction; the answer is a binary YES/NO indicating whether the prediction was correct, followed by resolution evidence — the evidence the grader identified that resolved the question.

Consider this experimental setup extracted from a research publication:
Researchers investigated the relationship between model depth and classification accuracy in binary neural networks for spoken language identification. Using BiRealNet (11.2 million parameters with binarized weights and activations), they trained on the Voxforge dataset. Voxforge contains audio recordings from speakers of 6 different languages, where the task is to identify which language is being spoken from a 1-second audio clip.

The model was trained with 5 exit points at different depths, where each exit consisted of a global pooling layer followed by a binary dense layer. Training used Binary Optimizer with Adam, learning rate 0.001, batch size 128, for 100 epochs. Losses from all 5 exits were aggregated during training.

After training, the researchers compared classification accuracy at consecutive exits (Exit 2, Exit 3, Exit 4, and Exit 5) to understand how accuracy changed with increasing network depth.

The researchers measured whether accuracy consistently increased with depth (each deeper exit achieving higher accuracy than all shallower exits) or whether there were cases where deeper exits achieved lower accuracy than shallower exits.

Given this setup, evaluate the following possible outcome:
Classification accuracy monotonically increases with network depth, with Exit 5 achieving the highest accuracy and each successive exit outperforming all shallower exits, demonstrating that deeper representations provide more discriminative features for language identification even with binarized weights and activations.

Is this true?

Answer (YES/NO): NO